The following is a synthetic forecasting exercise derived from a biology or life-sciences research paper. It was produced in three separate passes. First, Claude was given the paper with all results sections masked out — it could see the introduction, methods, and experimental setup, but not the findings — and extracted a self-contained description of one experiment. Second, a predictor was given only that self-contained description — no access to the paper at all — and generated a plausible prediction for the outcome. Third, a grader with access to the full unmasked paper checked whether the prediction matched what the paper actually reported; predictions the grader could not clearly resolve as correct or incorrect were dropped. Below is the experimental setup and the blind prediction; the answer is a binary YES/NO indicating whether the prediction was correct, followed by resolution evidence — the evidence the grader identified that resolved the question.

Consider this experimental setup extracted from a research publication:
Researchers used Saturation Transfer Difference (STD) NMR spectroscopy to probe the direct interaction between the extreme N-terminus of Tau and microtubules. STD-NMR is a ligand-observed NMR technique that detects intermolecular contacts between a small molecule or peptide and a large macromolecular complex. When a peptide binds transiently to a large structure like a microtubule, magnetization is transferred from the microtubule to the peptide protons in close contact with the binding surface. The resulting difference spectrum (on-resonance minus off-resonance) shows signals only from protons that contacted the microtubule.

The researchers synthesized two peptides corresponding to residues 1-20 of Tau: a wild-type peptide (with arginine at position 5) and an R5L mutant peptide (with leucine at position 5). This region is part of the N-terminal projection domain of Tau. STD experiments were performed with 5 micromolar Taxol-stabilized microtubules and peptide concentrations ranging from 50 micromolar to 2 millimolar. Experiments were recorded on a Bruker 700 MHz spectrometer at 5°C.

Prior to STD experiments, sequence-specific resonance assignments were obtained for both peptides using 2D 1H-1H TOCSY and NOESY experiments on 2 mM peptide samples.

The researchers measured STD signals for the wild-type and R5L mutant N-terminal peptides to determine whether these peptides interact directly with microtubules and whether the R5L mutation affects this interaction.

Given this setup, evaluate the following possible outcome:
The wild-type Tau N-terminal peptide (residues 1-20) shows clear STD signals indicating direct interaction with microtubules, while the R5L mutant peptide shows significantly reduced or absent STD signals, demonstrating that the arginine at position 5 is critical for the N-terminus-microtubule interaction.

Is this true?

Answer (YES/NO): NO